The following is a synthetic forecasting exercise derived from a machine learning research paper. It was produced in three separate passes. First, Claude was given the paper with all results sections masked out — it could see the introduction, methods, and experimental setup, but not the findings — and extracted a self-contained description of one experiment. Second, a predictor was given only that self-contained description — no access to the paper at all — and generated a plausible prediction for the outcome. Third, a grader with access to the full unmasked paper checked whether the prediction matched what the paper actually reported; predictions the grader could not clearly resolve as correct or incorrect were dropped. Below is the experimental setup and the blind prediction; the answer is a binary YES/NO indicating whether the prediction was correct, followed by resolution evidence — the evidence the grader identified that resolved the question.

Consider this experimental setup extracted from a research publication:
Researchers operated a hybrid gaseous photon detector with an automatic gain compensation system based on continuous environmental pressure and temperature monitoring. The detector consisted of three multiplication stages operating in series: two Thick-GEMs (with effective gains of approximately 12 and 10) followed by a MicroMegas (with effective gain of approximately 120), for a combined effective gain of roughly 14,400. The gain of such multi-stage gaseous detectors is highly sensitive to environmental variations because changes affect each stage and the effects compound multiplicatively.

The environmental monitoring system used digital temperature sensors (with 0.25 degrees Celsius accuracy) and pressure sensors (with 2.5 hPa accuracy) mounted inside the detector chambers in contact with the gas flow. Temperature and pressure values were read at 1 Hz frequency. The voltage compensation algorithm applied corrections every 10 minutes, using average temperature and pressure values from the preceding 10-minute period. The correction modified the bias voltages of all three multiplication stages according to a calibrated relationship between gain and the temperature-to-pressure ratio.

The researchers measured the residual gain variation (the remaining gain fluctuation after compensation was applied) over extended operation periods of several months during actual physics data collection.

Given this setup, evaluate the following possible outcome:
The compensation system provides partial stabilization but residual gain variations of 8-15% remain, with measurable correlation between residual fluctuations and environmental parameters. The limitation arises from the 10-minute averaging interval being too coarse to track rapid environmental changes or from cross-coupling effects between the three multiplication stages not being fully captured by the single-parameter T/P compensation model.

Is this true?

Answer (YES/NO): NO